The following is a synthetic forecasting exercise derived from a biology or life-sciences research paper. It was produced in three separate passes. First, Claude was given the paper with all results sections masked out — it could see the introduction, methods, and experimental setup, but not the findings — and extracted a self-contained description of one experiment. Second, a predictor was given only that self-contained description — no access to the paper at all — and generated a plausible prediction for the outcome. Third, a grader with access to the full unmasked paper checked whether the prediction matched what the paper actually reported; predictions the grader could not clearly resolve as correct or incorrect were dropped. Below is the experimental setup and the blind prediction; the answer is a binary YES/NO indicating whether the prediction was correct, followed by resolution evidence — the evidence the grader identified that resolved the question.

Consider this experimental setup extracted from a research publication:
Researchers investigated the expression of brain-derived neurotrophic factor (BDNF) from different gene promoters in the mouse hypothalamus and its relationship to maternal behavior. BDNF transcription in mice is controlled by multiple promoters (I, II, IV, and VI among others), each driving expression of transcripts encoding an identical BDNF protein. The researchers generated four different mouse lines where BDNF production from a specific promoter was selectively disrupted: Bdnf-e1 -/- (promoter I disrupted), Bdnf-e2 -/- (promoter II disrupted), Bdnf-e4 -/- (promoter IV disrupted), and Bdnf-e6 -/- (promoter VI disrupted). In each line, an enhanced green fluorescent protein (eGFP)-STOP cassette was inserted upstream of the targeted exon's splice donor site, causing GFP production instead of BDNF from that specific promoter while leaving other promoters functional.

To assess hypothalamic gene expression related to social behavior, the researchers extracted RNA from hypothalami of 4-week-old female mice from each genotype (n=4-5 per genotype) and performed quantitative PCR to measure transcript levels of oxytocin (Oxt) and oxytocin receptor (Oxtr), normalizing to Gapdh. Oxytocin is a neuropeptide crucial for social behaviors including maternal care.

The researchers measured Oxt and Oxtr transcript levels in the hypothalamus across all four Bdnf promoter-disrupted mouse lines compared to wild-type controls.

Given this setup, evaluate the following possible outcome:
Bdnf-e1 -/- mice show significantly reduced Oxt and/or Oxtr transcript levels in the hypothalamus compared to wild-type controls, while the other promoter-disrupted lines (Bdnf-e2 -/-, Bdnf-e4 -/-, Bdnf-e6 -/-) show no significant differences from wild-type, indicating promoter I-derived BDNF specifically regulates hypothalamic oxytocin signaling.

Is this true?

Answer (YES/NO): NO